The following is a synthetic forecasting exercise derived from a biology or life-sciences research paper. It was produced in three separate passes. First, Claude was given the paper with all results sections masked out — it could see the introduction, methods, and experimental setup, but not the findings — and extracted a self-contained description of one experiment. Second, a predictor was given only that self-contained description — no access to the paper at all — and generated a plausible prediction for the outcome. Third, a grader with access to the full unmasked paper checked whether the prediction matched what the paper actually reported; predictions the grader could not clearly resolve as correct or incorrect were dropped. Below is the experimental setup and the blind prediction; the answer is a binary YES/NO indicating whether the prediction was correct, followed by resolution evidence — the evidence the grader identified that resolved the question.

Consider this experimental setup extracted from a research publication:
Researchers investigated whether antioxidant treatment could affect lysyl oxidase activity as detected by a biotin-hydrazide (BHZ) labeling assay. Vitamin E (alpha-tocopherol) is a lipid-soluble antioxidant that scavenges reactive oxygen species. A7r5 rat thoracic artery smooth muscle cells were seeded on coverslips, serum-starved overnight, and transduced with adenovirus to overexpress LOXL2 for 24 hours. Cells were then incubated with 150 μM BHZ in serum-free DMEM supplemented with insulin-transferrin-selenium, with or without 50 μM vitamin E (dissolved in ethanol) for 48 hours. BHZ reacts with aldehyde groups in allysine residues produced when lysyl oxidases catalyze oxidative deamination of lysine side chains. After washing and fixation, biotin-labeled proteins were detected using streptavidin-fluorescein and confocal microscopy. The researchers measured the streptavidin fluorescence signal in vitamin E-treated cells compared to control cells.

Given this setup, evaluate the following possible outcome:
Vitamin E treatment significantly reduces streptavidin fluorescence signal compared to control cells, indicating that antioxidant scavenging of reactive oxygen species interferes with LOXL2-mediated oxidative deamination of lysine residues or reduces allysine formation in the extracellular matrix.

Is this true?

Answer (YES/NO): NO